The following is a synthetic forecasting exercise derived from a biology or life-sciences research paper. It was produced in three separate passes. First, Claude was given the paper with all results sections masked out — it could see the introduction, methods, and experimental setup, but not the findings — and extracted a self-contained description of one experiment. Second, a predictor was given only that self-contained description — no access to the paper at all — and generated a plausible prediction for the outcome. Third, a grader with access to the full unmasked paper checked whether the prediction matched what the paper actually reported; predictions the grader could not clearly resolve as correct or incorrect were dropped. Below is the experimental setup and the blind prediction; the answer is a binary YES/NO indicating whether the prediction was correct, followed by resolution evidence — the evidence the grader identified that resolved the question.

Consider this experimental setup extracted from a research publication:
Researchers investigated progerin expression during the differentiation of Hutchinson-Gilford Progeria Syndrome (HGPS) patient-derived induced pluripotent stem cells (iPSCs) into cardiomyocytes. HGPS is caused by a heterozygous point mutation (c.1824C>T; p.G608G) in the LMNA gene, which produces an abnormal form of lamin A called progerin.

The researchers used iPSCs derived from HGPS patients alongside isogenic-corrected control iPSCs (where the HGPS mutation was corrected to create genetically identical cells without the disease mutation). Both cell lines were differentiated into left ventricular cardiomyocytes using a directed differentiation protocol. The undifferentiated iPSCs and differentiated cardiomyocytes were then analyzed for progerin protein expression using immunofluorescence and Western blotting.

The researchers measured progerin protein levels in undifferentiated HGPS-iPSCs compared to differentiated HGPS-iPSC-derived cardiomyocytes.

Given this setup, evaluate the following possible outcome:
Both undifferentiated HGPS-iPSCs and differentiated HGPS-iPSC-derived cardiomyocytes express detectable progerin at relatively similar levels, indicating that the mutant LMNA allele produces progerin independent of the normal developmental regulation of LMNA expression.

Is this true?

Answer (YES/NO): NO